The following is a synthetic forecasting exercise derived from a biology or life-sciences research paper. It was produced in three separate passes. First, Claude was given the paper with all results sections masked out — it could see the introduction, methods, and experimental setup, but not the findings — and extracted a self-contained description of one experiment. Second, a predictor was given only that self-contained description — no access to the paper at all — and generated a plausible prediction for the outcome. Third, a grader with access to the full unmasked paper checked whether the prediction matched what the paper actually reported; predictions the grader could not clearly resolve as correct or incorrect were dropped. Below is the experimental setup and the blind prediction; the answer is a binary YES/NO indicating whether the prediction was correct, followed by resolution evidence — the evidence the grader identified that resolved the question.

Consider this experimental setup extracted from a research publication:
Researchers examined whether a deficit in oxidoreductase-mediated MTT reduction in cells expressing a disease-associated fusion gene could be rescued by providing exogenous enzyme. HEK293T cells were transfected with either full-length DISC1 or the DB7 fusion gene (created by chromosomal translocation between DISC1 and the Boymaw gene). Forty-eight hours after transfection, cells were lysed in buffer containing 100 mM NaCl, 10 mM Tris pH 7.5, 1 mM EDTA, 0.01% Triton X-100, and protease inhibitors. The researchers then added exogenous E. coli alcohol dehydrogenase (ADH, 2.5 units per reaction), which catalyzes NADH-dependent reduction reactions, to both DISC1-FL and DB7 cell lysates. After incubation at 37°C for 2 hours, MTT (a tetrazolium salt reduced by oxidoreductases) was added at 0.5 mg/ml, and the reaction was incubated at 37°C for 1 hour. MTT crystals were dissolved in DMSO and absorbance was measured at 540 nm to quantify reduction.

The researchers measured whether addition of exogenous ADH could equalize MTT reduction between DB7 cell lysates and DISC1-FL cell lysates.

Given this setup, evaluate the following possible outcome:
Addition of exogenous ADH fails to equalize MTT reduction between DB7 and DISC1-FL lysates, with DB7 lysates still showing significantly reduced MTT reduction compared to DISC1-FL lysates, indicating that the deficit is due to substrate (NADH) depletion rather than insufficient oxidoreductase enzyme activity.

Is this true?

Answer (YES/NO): NO